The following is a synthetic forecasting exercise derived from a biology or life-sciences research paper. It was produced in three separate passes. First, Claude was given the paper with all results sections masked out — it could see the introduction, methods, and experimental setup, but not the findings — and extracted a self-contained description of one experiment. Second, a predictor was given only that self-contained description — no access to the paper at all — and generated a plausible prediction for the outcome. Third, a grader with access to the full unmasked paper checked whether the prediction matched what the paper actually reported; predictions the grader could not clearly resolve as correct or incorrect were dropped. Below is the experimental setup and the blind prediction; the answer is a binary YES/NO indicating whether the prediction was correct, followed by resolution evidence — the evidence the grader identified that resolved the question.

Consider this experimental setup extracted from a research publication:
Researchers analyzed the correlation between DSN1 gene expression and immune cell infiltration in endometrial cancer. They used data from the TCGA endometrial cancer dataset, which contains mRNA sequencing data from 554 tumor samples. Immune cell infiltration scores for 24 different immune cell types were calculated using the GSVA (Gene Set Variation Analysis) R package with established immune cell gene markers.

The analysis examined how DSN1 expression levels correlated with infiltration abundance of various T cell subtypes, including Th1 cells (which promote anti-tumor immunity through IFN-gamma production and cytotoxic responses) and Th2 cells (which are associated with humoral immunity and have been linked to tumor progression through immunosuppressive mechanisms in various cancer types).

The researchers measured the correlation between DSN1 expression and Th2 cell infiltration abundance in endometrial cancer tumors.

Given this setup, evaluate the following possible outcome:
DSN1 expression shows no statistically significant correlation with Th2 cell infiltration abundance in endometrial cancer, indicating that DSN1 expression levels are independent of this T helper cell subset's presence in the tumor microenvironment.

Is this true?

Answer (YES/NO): NO